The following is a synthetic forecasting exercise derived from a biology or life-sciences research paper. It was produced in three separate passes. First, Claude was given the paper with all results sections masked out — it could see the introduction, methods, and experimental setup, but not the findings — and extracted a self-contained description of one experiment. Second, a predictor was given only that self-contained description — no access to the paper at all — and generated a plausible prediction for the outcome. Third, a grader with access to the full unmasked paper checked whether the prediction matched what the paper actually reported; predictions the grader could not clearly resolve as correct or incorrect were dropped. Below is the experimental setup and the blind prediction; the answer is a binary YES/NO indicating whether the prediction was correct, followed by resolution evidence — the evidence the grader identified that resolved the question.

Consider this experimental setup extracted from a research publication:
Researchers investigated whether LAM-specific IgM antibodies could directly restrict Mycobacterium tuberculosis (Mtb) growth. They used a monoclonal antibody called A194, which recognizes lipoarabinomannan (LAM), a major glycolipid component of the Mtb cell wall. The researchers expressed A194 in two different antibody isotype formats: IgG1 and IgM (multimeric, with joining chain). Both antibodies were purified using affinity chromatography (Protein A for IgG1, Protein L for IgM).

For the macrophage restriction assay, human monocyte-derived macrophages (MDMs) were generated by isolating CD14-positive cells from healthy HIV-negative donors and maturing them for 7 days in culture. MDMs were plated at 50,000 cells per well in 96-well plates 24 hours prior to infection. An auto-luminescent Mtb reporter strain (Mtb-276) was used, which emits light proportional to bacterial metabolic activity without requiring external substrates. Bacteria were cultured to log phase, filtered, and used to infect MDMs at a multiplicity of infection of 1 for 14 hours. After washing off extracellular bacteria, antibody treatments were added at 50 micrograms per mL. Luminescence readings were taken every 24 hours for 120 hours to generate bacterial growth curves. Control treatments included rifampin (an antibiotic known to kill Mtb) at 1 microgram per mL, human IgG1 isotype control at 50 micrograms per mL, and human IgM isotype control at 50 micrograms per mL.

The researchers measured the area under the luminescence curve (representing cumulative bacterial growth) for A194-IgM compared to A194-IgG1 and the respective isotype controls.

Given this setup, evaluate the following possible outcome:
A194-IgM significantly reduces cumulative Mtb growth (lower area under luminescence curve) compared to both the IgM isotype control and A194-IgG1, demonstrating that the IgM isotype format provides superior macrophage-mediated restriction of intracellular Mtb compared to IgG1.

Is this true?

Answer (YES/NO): NO